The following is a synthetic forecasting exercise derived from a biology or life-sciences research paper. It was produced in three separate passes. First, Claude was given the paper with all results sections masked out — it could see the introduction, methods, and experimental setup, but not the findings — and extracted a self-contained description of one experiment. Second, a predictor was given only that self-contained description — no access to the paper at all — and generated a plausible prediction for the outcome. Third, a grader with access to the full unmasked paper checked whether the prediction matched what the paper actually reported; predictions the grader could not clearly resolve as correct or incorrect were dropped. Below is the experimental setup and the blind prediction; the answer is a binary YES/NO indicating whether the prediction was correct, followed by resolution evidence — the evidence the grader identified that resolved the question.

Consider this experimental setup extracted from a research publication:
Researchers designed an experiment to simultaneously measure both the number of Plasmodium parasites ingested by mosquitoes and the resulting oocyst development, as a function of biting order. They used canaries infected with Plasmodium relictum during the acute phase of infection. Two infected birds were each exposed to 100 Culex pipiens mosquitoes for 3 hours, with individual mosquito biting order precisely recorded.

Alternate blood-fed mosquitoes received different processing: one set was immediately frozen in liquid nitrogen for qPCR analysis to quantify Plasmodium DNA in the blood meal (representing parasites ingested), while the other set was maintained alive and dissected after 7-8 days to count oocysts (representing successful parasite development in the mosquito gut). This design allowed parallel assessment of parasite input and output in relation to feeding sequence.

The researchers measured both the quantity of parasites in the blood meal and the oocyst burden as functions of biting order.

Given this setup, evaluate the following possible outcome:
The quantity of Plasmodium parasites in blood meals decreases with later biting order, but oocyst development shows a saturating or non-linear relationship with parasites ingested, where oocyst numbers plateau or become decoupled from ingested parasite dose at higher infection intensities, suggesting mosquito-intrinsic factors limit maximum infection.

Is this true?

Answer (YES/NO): NO